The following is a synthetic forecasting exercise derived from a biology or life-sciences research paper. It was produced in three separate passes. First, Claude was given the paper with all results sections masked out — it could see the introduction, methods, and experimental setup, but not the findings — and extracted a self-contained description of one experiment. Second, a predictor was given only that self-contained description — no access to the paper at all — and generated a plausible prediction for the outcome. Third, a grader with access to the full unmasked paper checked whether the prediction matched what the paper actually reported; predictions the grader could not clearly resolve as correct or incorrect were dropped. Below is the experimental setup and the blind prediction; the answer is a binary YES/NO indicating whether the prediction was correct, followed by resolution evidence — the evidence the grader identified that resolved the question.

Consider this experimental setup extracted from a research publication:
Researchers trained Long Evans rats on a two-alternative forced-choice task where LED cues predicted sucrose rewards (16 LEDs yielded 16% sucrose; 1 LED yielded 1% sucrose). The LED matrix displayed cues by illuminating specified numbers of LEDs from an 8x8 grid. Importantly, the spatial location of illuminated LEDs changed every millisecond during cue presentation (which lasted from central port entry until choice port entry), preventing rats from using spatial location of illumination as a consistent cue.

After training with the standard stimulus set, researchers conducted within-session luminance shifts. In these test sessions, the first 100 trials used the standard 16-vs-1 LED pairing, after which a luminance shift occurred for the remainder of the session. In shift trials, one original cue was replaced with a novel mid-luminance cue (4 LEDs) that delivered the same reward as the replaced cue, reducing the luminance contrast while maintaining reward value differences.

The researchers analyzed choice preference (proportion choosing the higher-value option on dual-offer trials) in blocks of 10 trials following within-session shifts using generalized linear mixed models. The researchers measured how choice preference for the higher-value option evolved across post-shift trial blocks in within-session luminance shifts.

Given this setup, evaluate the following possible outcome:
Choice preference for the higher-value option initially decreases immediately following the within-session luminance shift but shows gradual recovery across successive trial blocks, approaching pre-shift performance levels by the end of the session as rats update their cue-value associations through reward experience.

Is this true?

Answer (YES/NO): NO